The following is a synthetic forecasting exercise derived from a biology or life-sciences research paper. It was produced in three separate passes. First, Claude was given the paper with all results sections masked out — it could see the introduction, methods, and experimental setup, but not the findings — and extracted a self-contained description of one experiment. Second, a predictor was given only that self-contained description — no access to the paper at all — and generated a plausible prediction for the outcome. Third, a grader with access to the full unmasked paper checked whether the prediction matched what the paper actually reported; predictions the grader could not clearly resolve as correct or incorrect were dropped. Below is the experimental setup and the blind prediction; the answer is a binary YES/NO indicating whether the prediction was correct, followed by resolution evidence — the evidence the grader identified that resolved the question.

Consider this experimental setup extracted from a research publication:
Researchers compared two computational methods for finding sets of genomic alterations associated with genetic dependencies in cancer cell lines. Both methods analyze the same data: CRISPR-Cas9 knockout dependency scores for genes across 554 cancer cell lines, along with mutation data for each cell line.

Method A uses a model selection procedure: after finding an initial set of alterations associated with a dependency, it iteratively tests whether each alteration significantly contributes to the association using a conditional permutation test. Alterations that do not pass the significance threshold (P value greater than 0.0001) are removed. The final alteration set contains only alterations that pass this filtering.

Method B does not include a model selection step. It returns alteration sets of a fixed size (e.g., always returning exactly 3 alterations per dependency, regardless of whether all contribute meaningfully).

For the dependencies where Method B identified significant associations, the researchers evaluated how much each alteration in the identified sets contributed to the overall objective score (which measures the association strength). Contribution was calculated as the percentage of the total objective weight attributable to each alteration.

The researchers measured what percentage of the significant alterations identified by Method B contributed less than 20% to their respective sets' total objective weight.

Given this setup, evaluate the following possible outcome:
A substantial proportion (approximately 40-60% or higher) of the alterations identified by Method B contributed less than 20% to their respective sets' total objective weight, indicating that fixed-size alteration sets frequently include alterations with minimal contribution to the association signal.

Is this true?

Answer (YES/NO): NO